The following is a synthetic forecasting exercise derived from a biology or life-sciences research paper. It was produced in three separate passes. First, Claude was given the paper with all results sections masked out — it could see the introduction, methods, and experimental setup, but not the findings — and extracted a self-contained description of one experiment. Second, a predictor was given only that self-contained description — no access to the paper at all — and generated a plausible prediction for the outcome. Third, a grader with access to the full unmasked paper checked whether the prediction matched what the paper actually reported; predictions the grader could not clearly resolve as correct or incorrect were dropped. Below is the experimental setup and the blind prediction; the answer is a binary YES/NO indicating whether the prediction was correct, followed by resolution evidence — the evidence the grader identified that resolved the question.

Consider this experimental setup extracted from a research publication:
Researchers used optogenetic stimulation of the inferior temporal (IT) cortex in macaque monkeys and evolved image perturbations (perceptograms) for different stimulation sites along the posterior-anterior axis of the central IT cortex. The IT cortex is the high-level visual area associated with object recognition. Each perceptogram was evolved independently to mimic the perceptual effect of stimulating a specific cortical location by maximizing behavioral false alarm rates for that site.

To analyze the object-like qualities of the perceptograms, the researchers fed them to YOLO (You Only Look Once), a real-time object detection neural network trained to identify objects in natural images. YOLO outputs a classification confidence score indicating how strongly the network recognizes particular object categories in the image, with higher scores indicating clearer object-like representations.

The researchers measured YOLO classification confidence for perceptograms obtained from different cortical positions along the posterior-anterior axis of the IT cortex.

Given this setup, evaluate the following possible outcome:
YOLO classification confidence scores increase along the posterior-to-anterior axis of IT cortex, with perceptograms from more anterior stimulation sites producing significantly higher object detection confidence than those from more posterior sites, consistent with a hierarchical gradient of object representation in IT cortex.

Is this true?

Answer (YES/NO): YES